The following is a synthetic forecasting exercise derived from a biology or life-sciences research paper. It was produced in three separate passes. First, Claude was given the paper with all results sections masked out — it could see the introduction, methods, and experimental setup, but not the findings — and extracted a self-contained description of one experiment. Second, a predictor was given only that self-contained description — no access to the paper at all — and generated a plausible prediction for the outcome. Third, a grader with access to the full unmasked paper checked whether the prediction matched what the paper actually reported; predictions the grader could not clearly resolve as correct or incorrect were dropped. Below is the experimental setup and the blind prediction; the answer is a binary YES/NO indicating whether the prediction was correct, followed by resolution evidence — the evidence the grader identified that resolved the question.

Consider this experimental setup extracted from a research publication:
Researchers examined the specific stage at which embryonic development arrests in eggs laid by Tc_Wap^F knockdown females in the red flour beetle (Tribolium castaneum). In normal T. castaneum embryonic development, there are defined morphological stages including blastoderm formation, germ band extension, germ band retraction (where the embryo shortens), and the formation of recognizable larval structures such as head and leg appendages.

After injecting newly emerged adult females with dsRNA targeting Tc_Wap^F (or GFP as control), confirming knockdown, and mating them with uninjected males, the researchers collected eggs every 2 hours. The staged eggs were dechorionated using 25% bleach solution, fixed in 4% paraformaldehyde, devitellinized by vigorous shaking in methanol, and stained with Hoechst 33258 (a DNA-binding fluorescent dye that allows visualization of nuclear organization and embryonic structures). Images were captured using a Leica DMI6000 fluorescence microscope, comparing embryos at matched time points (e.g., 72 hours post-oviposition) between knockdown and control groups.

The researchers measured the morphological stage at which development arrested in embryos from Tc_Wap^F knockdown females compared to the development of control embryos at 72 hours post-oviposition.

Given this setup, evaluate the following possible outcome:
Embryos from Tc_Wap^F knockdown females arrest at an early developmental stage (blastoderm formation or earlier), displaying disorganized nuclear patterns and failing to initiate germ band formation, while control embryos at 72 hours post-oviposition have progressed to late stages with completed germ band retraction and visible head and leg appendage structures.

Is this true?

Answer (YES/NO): NO